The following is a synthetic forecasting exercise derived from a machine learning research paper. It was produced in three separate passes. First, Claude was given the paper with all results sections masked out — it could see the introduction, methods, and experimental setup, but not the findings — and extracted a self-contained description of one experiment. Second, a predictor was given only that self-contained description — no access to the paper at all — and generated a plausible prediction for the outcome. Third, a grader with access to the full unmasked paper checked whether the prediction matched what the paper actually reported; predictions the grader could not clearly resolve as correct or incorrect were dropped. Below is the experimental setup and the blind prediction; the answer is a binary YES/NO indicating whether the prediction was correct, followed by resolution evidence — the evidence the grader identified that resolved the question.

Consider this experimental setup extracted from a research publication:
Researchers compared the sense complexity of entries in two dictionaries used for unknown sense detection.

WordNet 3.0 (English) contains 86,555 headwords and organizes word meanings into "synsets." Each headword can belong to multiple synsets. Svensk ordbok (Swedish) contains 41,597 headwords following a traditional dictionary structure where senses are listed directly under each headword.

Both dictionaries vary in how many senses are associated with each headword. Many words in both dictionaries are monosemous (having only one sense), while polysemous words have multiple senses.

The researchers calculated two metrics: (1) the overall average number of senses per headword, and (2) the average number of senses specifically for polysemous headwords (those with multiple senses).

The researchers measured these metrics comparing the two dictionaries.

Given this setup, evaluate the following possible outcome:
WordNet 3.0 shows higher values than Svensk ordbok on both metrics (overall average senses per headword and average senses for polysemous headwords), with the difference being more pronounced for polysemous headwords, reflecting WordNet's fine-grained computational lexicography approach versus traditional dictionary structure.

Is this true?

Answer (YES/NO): NO